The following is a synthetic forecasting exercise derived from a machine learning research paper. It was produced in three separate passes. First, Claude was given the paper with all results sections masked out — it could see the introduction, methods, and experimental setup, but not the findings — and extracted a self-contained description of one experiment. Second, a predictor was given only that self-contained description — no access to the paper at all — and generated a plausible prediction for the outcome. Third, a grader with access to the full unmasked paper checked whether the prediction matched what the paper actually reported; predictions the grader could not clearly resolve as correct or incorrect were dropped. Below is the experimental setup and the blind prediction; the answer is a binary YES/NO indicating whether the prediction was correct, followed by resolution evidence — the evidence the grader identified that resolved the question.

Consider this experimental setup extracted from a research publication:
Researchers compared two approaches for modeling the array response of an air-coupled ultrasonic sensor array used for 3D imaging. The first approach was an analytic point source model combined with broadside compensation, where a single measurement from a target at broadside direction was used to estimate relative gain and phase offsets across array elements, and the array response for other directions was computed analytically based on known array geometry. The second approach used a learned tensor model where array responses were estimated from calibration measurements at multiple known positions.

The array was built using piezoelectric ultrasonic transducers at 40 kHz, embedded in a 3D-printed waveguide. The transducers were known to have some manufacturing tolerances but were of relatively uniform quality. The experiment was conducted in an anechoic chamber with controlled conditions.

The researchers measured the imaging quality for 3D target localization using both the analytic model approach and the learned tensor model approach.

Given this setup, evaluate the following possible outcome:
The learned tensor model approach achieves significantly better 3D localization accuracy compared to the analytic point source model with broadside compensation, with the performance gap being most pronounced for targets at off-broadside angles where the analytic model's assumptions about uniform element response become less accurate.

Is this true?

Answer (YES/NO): NO